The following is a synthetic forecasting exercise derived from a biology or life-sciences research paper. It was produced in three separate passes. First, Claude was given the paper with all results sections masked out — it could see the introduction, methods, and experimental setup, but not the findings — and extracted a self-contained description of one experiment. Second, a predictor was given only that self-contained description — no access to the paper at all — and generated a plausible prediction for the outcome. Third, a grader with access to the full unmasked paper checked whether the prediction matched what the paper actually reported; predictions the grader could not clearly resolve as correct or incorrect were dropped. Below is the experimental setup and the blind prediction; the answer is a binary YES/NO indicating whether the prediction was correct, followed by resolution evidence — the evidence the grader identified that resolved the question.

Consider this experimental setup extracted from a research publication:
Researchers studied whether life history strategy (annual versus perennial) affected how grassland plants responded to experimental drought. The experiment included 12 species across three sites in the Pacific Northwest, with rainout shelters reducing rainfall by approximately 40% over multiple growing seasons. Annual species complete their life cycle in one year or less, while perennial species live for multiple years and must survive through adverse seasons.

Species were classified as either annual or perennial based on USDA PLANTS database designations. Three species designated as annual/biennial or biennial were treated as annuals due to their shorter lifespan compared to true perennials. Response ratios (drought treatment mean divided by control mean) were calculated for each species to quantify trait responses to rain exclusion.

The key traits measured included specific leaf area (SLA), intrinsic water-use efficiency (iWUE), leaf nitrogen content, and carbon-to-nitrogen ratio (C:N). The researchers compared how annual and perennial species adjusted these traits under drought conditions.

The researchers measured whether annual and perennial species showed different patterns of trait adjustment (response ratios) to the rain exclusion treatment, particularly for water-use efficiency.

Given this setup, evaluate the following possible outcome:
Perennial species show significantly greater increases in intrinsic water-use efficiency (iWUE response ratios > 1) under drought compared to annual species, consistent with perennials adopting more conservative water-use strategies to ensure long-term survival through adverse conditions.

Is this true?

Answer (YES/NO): NO